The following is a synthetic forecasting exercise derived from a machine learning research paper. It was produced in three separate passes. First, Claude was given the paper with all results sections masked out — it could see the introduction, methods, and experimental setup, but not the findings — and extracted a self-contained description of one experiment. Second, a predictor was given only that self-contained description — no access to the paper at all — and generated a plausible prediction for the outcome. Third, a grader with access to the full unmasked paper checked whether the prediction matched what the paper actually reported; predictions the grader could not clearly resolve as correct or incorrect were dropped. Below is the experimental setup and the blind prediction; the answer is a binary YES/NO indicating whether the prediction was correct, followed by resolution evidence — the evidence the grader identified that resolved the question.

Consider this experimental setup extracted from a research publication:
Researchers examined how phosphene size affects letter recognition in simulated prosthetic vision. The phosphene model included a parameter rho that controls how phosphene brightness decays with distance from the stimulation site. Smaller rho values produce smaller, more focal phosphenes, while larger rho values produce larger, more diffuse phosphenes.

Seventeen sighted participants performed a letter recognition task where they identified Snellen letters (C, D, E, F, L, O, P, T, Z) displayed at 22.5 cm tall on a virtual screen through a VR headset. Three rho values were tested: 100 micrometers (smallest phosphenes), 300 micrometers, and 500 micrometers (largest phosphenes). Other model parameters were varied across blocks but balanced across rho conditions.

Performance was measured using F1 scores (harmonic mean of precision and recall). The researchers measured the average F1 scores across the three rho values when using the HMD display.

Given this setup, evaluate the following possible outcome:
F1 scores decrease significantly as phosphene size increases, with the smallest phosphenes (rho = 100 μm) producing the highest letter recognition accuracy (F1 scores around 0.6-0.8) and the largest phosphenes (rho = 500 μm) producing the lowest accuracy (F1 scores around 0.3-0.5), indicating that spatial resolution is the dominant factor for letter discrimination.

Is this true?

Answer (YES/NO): NO